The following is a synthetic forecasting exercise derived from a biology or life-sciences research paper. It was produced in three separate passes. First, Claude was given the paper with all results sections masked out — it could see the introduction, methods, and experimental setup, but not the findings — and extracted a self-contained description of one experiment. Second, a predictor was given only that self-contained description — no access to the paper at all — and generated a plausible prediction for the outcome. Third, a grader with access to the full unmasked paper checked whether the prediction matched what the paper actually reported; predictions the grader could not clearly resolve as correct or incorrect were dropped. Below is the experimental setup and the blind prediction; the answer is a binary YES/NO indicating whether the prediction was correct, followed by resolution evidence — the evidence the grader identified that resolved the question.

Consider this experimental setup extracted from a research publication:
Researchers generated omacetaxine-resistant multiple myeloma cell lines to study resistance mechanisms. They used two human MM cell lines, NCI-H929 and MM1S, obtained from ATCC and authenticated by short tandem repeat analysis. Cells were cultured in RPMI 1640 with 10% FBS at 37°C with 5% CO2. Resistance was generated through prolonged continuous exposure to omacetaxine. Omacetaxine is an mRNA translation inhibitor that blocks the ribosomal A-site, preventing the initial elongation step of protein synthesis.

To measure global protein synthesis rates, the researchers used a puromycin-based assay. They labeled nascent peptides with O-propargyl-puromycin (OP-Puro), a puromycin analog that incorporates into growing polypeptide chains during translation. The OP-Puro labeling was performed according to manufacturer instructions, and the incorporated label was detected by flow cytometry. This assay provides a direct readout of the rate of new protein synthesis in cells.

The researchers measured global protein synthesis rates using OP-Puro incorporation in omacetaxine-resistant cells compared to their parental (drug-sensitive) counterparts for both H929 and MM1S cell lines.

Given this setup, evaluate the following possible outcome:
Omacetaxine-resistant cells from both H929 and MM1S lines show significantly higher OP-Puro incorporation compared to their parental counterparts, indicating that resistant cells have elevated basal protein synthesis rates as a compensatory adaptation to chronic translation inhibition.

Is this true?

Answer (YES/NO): NO